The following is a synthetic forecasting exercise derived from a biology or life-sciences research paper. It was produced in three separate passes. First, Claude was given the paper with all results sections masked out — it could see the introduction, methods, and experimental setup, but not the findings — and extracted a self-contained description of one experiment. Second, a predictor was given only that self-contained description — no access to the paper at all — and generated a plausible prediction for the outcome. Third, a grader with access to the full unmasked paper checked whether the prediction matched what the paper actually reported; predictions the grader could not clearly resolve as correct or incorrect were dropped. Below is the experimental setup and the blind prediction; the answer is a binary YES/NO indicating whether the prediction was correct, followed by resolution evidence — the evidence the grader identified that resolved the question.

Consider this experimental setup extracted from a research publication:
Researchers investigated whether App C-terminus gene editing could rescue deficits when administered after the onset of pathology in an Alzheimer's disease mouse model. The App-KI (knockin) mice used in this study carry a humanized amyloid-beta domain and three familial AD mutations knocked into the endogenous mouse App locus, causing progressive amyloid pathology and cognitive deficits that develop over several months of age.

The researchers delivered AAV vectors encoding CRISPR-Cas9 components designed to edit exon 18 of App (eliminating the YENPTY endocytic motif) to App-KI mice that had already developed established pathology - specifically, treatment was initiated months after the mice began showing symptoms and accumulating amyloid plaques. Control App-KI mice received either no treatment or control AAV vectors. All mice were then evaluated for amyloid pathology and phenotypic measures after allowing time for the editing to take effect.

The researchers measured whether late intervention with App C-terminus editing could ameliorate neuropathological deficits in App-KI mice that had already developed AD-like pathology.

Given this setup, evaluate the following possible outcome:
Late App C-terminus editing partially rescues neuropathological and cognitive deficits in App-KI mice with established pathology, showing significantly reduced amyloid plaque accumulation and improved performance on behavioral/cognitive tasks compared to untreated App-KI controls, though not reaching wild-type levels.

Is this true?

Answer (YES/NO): NO